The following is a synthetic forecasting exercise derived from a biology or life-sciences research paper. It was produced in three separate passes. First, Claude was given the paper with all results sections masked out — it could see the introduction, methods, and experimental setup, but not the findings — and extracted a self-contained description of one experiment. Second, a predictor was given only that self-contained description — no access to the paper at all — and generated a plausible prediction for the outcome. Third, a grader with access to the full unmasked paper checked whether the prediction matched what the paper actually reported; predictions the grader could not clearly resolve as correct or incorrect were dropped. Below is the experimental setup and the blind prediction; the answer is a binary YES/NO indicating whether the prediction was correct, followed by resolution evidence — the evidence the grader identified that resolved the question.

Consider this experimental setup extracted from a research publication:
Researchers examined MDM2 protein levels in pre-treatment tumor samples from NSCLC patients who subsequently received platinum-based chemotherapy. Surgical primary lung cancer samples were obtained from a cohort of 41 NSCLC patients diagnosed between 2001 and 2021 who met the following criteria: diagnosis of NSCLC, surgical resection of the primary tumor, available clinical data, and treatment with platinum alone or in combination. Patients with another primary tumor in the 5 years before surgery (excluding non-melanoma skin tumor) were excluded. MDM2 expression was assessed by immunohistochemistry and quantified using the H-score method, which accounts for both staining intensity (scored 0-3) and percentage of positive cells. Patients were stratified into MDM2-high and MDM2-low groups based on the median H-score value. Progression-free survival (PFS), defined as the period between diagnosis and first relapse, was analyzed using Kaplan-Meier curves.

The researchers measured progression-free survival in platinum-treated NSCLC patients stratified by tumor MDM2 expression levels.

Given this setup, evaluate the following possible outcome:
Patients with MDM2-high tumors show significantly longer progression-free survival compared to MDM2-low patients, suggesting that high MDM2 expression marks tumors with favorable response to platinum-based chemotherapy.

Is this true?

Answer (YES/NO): NO